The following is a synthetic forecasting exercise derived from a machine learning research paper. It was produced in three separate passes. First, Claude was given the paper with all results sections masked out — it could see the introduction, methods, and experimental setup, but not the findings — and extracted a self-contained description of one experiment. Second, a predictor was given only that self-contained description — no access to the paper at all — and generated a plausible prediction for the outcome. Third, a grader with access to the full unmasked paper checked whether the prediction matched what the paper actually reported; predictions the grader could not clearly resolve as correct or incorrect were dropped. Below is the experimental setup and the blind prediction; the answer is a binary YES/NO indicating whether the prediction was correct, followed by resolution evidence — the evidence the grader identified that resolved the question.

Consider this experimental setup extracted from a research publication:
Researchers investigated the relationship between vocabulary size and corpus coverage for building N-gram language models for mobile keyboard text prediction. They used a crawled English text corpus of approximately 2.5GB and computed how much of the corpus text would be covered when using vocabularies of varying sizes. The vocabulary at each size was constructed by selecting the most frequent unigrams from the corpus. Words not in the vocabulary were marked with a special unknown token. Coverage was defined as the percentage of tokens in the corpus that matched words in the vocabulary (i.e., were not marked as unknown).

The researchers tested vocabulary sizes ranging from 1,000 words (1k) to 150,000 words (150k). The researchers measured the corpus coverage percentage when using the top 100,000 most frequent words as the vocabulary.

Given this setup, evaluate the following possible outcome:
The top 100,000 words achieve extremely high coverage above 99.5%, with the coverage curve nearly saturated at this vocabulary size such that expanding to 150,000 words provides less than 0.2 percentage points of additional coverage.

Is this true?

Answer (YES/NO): NO